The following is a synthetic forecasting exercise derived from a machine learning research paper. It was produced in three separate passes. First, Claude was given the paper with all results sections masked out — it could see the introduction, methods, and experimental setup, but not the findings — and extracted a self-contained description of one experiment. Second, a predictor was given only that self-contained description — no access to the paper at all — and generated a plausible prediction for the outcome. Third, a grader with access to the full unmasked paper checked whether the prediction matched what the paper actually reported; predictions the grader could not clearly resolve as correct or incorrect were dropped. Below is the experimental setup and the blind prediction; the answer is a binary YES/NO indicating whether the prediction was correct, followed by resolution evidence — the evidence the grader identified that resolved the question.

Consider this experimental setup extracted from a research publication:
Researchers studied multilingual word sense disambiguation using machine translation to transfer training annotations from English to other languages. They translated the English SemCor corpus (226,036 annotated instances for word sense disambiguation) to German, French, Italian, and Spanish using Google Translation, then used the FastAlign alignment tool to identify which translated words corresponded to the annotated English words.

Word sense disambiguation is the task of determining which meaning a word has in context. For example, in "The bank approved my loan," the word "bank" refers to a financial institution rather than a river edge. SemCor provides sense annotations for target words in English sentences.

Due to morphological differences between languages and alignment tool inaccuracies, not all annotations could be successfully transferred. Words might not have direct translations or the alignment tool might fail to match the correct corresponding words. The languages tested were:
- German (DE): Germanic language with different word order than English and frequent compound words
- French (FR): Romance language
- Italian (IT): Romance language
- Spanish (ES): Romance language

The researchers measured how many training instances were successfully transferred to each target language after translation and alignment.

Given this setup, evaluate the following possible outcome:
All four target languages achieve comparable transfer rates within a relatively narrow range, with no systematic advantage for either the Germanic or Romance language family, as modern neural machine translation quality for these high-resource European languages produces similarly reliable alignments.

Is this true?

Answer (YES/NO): NO